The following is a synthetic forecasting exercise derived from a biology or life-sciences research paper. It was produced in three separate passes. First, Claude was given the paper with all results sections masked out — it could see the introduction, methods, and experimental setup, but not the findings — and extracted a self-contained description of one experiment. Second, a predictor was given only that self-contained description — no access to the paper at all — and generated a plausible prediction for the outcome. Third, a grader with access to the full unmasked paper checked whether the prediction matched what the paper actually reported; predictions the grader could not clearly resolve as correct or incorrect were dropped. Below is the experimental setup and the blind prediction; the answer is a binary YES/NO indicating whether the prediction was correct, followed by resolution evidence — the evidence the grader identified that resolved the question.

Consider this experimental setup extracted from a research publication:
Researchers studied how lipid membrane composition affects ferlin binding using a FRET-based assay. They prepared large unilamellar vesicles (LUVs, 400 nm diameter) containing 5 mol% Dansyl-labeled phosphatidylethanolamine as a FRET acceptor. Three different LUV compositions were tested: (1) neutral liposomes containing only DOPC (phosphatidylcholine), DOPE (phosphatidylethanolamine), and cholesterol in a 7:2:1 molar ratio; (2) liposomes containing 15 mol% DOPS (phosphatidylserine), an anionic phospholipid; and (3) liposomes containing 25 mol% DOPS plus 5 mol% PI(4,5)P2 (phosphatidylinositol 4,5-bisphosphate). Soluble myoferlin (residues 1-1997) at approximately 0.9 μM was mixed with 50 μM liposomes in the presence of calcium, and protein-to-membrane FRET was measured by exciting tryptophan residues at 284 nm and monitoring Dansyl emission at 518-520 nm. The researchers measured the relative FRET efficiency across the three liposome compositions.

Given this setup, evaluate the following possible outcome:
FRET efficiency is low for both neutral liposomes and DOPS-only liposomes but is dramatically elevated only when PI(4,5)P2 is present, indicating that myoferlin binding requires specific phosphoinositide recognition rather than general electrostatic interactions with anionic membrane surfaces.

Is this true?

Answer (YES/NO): NO